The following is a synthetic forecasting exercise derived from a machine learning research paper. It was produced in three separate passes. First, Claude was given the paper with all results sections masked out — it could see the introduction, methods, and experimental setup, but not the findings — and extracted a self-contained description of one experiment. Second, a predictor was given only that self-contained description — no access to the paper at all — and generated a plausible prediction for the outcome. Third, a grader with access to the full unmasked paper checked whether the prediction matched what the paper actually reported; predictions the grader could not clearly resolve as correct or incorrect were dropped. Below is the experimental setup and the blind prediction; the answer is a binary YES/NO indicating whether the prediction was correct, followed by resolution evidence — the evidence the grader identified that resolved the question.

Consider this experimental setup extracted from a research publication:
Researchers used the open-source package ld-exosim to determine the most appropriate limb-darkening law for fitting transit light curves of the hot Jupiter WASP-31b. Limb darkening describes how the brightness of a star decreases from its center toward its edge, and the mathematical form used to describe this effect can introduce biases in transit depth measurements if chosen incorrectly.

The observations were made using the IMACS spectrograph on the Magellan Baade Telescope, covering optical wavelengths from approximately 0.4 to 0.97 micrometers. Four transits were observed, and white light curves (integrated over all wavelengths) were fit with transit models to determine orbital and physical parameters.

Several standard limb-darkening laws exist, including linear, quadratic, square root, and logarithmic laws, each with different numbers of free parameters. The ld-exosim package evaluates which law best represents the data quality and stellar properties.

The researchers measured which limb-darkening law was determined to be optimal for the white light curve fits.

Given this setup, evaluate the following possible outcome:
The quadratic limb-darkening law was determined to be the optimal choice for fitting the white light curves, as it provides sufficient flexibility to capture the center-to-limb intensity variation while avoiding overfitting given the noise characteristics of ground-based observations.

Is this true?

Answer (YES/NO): NO